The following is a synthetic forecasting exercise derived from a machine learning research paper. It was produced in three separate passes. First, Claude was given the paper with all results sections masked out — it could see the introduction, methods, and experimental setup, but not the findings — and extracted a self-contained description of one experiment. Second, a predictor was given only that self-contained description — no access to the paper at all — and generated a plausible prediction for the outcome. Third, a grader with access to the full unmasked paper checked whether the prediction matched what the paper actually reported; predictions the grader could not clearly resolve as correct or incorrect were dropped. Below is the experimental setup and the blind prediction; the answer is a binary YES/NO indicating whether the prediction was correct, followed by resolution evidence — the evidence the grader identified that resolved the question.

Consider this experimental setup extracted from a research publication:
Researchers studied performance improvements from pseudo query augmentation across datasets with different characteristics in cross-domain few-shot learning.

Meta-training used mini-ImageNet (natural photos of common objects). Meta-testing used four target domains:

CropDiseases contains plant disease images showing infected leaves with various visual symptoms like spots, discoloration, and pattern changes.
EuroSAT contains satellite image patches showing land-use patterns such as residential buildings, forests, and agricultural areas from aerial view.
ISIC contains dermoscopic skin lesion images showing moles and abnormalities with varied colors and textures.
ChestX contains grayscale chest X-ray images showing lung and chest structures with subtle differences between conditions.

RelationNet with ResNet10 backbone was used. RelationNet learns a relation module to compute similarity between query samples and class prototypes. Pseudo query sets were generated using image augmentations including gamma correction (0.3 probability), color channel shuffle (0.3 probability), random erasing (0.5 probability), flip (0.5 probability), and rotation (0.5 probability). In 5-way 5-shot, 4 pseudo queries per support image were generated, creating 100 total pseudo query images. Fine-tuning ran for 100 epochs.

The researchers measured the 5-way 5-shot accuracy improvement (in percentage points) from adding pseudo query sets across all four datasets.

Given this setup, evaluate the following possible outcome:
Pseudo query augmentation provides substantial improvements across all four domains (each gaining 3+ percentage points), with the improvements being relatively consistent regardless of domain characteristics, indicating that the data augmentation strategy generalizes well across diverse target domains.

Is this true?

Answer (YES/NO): NO